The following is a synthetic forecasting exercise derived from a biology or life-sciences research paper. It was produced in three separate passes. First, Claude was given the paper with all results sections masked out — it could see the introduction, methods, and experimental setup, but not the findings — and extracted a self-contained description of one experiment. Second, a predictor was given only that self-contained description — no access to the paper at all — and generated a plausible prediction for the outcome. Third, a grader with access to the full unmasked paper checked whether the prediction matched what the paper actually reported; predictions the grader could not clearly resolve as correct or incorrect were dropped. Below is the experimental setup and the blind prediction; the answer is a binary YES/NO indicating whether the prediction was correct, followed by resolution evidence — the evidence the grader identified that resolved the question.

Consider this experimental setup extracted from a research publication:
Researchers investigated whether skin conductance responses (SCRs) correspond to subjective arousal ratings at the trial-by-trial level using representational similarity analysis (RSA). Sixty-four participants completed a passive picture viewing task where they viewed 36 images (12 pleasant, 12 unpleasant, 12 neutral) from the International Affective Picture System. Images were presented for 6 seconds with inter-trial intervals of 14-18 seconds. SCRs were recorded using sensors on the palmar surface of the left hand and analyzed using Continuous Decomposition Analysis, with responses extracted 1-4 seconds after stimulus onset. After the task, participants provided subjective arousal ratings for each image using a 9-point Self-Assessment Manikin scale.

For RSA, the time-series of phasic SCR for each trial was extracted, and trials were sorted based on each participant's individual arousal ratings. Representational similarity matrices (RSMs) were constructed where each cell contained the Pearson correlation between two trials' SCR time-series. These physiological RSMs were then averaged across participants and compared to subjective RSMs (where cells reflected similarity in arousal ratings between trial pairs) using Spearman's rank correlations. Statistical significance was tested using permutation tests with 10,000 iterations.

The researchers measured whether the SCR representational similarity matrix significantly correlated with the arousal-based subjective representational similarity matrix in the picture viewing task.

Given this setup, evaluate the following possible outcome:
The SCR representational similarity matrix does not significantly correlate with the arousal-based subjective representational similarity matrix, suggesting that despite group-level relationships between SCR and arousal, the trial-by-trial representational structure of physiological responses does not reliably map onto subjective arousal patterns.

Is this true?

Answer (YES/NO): NO